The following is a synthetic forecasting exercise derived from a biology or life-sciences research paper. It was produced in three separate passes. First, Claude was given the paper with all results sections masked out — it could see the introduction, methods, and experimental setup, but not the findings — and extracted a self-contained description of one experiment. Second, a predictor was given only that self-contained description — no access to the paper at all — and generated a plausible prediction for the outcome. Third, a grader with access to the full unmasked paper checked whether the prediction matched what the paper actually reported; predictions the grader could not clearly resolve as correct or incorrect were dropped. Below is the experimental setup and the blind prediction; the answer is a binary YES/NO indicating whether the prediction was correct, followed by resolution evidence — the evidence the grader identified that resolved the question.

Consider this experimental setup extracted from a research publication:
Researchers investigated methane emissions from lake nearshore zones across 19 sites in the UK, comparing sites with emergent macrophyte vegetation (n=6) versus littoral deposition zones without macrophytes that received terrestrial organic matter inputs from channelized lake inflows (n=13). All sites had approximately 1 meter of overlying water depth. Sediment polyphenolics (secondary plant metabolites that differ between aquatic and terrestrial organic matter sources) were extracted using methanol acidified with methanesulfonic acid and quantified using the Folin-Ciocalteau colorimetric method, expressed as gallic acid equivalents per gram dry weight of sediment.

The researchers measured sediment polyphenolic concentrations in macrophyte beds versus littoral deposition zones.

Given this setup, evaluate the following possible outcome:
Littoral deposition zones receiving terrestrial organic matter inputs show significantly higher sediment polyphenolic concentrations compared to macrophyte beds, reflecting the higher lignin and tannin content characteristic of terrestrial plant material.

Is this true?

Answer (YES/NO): NO